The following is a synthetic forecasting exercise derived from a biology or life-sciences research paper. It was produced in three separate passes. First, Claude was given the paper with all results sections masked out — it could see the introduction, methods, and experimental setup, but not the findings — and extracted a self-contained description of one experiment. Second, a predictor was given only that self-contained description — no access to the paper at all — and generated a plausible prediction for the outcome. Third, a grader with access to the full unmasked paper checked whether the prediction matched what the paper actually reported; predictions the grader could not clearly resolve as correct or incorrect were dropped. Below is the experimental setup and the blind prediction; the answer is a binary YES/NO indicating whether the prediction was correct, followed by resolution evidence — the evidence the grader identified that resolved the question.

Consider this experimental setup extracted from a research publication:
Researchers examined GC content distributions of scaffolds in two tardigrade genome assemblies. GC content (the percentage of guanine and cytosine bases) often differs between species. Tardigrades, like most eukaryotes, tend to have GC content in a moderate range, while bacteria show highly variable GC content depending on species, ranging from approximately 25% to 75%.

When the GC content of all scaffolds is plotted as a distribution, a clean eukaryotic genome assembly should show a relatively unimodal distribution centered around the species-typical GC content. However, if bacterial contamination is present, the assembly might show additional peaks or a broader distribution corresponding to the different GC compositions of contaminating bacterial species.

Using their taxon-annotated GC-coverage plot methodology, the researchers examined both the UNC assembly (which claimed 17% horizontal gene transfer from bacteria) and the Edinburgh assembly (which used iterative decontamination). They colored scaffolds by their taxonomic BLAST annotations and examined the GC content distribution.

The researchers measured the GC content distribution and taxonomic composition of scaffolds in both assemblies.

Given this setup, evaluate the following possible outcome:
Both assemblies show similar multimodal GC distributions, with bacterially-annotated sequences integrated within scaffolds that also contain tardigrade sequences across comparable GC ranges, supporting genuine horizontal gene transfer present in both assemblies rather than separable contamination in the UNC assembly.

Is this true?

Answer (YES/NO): NO